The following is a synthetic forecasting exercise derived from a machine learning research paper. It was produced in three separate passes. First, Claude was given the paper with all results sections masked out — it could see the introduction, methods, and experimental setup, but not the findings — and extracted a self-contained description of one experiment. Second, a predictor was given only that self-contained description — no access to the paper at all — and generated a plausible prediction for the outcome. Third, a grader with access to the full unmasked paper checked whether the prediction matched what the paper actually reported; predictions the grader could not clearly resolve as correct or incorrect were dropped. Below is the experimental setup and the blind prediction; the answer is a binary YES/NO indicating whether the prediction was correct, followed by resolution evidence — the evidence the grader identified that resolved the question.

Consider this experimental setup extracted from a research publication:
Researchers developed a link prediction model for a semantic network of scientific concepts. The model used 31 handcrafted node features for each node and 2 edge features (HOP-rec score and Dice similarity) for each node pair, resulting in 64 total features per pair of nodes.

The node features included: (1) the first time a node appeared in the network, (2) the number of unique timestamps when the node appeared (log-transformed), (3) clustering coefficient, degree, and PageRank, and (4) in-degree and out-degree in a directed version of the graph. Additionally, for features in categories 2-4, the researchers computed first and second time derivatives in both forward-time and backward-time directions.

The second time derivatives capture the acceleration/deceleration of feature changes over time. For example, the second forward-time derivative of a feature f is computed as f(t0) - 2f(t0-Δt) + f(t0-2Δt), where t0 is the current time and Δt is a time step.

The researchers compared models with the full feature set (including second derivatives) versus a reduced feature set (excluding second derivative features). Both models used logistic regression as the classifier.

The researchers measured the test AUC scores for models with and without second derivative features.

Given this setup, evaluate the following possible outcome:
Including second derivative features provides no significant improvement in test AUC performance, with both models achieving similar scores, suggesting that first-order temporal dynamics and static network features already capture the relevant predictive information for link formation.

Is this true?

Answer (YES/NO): YES